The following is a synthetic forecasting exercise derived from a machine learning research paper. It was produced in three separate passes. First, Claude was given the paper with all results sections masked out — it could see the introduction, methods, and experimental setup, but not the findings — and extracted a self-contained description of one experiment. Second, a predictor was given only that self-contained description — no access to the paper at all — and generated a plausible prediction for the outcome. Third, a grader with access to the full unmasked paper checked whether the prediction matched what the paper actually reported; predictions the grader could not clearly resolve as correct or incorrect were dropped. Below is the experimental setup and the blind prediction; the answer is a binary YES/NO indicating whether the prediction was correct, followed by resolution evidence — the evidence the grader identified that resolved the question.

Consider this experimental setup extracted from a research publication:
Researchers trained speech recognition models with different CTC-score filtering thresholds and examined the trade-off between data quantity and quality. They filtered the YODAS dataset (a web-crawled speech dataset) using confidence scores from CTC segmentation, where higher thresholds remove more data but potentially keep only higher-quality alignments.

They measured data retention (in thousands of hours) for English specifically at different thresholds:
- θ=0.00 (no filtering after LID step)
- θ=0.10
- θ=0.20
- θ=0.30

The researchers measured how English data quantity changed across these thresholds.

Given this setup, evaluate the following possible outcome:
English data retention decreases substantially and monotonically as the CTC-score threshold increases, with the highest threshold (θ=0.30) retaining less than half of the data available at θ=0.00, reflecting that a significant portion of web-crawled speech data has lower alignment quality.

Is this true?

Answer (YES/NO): YES